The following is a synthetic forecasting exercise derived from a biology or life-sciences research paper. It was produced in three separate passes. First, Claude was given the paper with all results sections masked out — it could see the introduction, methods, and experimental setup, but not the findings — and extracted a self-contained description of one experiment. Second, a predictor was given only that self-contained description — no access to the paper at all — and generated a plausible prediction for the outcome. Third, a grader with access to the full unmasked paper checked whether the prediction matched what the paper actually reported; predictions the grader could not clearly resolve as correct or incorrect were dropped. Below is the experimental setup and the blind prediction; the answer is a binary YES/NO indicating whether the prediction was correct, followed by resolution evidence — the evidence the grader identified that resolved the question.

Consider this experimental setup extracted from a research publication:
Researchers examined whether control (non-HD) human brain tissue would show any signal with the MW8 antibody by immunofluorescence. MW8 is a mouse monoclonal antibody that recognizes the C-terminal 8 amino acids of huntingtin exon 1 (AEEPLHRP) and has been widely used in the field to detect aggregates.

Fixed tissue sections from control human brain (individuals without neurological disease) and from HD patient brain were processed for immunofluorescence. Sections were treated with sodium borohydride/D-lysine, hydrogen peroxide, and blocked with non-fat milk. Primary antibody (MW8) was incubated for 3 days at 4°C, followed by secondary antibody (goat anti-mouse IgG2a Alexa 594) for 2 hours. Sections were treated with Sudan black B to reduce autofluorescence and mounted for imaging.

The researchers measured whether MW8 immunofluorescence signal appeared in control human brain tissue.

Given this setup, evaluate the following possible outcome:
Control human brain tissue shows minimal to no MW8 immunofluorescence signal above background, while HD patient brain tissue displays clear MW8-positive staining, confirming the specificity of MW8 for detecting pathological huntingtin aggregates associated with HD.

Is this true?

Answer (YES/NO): NO